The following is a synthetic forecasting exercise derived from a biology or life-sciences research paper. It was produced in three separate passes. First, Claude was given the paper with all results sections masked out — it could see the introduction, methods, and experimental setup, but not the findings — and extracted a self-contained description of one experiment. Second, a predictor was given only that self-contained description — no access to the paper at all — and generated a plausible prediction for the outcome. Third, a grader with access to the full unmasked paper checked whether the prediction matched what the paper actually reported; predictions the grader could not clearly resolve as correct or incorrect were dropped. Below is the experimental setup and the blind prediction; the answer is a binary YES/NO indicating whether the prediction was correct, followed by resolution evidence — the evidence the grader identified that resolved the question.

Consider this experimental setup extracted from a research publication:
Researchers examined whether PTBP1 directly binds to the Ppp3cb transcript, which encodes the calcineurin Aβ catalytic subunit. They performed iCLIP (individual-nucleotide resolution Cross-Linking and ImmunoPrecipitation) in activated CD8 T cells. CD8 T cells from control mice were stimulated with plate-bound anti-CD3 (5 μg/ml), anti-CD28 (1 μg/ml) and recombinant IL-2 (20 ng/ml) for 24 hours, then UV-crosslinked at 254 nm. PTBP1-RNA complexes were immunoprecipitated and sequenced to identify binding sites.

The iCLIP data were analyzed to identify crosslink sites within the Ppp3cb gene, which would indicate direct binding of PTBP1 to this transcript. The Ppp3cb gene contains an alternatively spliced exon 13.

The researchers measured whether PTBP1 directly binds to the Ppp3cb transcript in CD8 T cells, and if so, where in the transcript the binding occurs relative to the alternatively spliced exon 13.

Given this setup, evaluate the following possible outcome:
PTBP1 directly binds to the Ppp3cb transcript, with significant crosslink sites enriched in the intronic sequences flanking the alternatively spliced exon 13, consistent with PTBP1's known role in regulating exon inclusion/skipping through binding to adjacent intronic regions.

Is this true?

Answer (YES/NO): YES